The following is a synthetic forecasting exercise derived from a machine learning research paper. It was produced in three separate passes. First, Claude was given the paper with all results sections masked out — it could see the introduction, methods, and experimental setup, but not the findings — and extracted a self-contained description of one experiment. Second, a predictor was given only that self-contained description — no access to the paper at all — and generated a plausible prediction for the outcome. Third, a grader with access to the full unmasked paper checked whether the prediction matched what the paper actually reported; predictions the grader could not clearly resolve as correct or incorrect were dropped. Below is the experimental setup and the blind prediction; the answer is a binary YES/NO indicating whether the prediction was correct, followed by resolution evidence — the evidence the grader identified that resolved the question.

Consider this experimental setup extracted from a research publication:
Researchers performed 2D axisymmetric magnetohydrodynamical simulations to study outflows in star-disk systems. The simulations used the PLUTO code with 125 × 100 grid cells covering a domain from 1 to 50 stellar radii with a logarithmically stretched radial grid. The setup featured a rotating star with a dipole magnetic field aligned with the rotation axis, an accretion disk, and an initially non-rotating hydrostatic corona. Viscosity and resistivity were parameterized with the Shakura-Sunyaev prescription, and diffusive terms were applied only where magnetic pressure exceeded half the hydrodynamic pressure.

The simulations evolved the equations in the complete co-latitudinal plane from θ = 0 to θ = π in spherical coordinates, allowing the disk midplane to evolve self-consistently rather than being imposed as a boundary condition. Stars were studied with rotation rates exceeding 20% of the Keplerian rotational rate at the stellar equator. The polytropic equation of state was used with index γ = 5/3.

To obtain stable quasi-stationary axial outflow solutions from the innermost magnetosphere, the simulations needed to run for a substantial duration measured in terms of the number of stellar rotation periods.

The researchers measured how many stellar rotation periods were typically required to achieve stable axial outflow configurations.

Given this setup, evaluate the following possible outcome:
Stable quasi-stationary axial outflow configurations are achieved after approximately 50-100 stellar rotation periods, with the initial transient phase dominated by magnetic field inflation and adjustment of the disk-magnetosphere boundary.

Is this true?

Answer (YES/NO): NO